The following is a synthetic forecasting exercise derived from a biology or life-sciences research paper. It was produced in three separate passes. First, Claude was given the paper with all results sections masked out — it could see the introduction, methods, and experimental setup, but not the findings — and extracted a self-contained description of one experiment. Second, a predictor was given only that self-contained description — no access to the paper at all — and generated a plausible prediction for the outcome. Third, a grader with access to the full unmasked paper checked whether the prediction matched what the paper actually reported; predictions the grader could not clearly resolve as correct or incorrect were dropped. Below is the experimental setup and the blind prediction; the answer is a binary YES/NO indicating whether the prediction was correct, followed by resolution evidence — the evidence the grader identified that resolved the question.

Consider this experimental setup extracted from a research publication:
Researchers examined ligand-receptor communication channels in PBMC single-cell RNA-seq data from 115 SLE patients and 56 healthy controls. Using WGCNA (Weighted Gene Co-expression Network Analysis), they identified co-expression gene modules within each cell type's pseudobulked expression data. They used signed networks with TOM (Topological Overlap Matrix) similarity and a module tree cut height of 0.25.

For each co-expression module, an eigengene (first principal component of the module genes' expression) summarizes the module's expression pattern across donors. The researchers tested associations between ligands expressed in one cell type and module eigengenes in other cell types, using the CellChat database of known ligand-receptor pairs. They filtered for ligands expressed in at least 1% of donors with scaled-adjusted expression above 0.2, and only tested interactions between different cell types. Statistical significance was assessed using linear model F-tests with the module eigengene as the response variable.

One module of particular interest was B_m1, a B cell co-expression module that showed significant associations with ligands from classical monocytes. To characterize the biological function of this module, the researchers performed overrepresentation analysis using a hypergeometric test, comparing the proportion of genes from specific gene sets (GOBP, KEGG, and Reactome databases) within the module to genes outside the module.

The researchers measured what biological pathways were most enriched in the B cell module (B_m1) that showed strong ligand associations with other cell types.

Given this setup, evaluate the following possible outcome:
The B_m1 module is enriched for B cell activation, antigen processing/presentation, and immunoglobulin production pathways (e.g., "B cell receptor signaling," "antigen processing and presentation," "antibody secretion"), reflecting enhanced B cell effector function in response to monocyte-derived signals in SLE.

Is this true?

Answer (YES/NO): NO